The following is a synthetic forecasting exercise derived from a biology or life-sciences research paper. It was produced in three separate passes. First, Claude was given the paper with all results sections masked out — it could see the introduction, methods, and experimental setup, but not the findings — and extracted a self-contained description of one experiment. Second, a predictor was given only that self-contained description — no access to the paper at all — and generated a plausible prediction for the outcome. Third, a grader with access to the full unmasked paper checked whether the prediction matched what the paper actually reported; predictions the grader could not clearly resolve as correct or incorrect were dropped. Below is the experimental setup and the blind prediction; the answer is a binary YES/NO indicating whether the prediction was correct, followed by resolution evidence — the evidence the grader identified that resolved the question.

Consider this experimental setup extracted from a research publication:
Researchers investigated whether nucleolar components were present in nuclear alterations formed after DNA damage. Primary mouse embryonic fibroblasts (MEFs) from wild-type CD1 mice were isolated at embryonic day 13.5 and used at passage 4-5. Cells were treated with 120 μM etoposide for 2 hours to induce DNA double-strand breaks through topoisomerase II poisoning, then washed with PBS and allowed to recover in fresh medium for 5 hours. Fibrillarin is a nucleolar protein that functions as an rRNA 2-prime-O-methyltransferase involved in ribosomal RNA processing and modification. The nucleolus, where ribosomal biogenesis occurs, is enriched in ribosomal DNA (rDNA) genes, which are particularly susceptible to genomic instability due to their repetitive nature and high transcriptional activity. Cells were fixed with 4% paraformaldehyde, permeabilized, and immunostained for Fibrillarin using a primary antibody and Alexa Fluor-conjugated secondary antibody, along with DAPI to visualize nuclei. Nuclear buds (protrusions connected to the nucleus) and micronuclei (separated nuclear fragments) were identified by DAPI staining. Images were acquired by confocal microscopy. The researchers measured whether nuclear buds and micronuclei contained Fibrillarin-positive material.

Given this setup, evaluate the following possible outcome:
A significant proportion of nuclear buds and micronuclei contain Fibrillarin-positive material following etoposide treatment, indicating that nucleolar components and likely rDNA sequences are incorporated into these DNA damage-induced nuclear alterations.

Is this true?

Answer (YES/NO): NO